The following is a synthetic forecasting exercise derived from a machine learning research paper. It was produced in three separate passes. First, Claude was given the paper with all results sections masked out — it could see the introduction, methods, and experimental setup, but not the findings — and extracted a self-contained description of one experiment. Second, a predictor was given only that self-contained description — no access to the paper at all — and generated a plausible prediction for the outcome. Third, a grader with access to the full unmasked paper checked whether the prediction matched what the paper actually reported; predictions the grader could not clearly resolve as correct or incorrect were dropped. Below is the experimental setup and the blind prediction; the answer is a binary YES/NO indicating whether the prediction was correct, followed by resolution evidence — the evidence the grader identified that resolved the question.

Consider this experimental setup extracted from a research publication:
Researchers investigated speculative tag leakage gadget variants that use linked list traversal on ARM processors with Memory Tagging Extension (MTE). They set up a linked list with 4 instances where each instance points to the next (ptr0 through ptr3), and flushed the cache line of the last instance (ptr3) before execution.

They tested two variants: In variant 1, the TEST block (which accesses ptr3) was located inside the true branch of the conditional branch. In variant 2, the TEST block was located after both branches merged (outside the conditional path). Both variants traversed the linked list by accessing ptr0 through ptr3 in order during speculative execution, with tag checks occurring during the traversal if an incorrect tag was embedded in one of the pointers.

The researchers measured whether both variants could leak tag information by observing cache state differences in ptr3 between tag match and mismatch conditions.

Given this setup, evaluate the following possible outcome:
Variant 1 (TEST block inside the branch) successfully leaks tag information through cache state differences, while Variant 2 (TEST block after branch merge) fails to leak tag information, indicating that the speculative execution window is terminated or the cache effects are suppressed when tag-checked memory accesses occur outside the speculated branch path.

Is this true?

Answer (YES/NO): NO